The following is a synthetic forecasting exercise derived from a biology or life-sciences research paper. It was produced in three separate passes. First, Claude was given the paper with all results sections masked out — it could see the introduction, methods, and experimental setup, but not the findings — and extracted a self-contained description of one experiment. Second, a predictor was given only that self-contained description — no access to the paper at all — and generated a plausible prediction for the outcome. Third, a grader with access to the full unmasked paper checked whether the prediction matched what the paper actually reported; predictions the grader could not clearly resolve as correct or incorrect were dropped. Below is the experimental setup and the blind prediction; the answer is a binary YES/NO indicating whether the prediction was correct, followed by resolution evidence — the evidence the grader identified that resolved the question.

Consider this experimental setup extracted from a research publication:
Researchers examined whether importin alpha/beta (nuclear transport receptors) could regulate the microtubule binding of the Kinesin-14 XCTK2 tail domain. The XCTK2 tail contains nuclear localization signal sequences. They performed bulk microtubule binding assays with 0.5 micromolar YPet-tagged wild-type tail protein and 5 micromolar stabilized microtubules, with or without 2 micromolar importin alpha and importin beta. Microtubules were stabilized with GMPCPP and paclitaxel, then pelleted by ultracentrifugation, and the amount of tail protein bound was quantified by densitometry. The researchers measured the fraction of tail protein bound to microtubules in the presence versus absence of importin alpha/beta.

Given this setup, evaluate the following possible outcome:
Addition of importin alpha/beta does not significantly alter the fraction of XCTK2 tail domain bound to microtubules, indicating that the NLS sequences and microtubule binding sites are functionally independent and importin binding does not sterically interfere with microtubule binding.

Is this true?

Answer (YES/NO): NO